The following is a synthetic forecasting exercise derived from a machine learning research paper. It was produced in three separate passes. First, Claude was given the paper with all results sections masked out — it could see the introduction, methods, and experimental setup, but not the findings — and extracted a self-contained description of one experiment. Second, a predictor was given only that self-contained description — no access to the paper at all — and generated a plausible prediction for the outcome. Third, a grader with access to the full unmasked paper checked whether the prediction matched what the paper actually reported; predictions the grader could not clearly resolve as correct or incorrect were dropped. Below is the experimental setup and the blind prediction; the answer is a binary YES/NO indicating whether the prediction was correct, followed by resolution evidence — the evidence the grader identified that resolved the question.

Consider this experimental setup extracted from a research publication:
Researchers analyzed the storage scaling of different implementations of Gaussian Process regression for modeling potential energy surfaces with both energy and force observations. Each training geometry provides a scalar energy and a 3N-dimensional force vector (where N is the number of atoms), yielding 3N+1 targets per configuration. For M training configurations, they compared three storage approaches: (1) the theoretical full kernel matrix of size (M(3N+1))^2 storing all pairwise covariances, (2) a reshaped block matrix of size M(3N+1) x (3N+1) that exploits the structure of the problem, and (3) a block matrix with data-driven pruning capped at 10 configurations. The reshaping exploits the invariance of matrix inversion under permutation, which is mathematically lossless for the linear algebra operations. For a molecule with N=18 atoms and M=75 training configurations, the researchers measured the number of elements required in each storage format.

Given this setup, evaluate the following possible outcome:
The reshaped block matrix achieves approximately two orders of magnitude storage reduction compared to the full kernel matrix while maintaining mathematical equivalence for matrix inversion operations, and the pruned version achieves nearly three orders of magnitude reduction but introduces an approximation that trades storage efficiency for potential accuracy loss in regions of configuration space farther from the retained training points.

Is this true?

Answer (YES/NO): NO